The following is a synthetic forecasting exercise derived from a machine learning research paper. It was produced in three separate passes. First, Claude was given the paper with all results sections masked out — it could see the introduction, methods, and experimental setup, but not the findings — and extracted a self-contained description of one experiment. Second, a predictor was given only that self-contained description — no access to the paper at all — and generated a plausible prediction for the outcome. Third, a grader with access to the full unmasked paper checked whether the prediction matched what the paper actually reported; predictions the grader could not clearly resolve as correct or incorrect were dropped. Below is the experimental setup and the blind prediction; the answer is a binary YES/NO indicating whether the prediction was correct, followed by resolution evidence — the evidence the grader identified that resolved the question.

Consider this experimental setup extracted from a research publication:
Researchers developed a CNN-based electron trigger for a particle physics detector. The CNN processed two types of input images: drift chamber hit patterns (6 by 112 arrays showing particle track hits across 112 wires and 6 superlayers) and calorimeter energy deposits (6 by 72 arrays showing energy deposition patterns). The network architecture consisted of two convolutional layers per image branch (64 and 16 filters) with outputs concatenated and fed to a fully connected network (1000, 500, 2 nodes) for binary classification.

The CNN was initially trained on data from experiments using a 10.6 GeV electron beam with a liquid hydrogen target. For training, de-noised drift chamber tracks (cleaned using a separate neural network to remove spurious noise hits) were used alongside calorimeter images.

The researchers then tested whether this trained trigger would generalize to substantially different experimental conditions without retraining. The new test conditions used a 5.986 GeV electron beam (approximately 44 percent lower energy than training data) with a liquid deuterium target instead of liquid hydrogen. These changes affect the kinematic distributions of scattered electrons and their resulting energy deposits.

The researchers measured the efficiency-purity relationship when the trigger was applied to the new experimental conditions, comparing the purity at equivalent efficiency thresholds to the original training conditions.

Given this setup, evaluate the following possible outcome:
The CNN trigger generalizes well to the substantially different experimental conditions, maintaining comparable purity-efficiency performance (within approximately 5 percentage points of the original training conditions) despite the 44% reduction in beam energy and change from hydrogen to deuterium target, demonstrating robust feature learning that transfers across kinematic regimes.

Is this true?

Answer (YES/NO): NO